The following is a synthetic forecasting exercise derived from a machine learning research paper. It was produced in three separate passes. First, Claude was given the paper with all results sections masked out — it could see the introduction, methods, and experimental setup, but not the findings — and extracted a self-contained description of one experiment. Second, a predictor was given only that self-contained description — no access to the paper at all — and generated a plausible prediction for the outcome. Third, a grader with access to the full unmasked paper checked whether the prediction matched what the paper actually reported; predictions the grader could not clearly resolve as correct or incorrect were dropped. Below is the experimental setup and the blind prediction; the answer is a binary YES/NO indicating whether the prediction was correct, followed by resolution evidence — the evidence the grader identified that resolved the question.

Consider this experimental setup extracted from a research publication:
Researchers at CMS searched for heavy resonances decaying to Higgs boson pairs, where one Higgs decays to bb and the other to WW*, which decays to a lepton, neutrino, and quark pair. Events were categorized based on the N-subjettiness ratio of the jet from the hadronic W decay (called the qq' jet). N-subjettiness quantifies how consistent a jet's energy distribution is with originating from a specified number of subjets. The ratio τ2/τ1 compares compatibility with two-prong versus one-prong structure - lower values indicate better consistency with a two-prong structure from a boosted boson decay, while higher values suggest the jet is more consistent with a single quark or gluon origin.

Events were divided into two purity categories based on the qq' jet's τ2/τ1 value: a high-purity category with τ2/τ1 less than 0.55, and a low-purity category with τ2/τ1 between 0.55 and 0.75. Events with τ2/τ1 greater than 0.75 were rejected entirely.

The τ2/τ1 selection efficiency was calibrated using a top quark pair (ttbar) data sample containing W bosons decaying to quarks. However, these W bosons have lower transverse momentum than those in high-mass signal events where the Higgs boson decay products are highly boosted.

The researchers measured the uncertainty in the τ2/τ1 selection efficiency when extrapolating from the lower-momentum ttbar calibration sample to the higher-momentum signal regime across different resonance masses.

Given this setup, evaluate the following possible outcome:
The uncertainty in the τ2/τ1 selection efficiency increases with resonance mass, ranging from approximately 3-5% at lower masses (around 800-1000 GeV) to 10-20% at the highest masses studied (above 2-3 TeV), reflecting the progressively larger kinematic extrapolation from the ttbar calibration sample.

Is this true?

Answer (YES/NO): NO